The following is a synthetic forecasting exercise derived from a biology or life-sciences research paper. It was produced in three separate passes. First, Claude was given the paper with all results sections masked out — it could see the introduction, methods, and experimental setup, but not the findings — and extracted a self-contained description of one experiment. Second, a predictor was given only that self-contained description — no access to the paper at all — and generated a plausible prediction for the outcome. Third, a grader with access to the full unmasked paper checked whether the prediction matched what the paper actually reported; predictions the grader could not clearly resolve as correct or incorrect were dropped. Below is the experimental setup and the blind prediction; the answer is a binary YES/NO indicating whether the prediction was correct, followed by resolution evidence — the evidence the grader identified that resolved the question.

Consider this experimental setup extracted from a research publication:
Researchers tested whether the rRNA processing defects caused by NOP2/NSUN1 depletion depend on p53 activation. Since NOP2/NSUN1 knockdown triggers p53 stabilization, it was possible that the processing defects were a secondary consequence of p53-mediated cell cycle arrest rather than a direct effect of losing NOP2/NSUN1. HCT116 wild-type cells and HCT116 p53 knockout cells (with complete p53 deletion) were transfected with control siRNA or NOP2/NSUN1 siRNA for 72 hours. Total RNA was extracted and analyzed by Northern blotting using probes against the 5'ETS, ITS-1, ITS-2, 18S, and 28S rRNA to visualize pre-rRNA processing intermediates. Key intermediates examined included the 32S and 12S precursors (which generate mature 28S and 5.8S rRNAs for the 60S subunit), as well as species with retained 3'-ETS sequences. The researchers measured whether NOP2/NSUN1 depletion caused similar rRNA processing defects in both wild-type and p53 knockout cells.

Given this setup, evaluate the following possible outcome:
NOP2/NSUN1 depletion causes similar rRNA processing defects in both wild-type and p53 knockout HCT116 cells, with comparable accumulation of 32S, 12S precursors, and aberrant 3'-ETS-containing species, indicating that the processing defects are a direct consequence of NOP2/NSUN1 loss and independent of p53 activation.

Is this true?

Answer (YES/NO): NO